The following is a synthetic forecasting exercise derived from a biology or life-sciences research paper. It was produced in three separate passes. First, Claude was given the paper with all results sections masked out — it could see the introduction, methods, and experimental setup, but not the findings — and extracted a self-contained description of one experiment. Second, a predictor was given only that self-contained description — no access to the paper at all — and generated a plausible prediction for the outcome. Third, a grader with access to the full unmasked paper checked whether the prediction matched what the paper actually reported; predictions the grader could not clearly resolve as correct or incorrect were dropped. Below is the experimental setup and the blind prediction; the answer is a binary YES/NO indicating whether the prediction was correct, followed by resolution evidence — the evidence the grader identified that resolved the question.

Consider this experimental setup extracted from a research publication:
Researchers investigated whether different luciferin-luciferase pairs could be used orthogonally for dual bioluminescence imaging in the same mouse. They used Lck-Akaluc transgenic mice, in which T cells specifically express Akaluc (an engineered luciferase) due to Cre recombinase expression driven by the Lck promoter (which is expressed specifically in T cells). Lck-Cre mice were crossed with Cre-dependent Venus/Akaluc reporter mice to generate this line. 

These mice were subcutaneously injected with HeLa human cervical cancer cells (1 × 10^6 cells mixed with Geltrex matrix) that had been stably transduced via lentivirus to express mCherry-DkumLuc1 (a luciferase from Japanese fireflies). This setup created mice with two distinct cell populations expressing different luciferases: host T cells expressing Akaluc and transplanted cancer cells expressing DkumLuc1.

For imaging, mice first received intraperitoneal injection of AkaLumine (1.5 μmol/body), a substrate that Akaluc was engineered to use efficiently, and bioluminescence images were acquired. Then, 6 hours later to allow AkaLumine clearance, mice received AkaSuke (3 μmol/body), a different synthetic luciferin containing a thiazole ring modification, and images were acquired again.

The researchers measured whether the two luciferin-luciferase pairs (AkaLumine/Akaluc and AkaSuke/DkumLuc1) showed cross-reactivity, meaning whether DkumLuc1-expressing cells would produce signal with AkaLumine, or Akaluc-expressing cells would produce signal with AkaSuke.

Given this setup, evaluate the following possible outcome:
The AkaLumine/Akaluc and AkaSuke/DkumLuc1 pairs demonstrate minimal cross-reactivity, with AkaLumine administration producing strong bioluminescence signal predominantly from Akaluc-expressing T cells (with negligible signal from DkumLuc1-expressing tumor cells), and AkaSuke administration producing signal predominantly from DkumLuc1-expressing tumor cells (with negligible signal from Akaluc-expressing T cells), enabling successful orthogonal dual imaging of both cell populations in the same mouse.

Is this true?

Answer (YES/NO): NO